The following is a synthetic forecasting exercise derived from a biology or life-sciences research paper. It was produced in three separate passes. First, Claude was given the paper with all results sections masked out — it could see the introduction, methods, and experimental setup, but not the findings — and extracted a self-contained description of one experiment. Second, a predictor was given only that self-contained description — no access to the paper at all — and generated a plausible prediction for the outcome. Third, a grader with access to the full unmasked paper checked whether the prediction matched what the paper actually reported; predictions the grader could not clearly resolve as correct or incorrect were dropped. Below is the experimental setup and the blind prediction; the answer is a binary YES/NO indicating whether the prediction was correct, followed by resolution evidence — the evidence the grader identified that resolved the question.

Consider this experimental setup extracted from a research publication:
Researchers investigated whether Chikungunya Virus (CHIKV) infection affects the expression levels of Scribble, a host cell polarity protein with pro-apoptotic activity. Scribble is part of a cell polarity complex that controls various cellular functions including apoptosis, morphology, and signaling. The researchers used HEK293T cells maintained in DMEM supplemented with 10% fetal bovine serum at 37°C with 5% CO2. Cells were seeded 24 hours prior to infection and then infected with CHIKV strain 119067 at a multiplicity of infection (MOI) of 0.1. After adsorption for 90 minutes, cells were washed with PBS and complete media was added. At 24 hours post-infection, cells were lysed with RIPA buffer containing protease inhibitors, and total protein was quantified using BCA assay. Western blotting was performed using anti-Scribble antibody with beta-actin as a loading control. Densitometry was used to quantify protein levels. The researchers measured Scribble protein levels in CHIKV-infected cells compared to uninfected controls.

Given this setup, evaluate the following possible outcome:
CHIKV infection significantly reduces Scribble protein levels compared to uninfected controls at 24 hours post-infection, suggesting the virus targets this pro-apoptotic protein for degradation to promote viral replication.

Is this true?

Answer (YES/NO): YES